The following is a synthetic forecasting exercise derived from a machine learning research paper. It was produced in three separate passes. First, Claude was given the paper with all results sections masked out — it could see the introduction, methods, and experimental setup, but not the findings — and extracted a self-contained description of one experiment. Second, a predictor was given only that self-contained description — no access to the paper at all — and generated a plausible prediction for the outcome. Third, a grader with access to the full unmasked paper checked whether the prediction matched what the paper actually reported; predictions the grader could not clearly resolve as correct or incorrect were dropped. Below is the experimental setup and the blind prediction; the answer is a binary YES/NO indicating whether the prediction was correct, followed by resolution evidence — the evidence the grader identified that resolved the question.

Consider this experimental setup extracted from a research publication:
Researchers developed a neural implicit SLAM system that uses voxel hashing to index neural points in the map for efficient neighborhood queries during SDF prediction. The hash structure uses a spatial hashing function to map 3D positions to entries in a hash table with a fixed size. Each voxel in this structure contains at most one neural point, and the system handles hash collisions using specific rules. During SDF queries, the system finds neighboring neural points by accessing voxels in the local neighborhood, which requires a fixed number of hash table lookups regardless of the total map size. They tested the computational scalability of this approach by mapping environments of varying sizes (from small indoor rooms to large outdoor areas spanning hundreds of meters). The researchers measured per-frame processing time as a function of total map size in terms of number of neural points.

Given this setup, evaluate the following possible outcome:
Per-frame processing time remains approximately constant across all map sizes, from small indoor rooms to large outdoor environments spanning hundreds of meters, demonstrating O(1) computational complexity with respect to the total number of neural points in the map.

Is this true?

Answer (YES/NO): YES